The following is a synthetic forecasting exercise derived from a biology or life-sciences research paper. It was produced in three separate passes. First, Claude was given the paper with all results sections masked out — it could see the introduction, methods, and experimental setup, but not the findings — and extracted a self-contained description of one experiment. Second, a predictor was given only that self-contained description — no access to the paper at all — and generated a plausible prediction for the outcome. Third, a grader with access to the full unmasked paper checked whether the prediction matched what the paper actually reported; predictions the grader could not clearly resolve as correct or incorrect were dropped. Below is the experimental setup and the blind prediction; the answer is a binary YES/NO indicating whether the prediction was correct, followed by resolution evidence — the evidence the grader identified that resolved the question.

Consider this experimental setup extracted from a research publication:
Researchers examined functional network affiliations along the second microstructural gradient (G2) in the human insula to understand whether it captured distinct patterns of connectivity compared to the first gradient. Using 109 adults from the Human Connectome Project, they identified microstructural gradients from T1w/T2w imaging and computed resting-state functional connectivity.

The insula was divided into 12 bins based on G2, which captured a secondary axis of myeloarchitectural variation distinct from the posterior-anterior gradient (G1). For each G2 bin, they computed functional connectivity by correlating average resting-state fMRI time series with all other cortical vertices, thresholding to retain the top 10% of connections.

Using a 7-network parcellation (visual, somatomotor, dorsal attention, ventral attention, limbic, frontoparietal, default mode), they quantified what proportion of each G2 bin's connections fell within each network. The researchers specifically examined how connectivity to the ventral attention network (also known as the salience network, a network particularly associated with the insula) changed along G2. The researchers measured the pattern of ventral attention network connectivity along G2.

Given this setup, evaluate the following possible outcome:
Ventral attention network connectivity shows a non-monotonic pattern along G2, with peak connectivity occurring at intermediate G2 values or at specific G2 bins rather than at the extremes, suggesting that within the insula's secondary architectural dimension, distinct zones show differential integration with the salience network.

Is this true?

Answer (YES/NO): NO